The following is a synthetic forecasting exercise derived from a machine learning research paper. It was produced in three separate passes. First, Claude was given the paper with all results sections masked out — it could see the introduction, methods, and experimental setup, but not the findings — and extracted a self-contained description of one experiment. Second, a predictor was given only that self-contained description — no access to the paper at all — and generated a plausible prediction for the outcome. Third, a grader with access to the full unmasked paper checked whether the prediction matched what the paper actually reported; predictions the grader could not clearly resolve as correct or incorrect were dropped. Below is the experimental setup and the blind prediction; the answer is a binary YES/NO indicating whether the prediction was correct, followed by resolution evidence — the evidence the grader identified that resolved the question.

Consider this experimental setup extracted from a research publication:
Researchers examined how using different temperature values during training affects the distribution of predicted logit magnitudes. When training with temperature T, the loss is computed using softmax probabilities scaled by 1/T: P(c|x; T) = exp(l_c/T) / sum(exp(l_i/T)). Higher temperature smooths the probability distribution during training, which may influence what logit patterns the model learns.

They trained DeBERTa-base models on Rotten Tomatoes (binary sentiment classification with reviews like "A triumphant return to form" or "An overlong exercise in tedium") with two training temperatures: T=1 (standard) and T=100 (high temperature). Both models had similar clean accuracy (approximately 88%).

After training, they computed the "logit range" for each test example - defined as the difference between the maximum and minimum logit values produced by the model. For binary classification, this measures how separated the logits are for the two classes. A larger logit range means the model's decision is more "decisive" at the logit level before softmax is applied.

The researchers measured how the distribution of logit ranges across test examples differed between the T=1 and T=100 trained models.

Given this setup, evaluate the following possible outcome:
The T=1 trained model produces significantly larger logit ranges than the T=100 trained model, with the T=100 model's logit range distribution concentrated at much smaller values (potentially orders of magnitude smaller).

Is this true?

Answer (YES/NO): NO